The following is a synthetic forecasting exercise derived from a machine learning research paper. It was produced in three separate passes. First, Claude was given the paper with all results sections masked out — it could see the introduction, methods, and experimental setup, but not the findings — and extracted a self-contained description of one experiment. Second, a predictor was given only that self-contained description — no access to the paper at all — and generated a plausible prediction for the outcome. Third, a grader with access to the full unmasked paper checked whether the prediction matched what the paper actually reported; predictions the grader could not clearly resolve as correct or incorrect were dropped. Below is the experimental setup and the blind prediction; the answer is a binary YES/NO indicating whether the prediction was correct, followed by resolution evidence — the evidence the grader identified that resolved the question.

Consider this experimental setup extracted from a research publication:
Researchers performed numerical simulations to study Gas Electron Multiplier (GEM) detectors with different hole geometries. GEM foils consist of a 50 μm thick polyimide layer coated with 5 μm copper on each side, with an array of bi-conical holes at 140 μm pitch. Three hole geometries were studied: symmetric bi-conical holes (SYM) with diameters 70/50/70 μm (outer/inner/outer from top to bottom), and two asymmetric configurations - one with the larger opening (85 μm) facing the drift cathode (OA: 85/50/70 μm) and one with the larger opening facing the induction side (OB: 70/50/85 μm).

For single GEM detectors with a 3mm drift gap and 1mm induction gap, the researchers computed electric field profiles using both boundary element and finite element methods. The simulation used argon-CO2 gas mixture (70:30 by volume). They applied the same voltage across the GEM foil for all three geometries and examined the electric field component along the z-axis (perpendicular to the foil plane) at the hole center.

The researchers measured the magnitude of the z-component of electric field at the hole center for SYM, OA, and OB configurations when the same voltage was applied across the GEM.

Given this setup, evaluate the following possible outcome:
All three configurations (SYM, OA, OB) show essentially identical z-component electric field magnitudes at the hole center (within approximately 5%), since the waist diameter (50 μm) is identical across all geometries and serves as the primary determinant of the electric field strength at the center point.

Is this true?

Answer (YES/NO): NO